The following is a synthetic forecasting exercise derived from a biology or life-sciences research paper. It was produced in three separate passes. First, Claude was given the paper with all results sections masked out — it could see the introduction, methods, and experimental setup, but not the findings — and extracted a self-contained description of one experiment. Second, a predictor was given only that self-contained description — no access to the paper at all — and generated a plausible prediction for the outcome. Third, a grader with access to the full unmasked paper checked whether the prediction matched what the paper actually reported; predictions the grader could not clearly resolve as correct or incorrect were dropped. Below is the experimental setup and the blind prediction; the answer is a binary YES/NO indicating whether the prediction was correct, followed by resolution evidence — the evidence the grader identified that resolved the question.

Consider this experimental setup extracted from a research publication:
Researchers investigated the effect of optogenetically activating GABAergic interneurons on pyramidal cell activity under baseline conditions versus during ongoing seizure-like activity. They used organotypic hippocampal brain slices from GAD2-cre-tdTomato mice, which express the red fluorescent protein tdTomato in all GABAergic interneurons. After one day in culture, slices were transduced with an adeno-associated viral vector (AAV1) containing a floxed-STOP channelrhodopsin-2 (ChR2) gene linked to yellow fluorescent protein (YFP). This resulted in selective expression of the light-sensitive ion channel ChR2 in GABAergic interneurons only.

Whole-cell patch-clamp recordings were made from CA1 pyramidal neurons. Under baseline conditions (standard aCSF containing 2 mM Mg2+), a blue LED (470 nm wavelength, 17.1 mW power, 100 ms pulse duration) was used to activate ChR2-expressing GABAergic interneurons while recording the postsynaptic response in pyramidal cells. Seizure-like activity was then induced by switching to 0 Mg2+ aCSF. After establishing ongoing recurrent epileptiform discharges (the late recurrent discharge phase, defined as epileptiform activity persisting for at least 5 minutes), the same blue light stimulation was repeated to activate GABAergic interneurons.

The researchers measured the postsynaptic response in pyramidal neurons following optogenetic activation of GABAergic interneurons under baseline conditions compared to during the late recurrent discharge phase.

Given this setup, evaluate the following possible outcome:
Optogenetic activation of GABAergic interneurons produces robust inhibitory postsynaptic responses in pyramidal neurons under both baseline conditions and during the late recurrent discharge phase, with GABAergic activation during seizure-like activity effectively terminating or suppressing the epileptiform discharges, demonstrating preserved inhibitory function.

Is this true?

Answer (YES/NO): NO